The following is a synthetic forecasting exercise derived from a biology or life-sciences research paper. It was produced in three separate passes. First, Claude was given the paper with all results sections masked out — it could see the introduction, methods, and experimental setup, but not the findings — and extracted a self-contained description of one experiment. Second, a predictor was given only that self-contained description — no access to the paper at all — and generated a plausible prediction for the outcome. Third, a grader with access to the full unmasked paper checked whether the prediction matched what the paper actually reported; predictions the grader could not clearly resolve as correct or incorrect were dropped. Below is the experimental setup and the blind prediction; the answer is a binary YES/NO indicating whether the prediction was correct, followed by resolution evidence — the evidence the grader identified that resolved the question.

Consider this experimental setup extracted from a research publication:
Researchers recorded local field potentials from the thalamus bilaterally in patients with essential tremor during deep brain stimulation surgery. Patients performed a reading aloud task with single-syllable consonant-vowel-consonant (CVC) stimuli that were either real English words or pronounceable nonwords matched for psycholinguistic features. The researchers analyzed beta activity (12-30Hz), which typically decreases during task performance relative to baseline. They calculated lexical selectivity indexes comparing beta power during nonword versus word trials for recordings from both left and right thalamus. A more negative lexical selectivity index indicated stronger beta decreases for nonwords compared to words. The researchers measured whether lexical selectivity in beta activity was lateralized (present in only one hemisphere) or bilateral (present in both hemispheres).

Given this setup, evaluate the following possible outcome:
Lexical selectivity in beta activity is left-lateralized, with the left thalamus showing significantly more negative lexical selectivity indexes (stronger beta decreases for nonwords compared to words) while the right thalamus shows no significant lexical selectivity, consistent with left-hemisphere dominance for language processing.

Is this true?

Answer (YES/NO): NO